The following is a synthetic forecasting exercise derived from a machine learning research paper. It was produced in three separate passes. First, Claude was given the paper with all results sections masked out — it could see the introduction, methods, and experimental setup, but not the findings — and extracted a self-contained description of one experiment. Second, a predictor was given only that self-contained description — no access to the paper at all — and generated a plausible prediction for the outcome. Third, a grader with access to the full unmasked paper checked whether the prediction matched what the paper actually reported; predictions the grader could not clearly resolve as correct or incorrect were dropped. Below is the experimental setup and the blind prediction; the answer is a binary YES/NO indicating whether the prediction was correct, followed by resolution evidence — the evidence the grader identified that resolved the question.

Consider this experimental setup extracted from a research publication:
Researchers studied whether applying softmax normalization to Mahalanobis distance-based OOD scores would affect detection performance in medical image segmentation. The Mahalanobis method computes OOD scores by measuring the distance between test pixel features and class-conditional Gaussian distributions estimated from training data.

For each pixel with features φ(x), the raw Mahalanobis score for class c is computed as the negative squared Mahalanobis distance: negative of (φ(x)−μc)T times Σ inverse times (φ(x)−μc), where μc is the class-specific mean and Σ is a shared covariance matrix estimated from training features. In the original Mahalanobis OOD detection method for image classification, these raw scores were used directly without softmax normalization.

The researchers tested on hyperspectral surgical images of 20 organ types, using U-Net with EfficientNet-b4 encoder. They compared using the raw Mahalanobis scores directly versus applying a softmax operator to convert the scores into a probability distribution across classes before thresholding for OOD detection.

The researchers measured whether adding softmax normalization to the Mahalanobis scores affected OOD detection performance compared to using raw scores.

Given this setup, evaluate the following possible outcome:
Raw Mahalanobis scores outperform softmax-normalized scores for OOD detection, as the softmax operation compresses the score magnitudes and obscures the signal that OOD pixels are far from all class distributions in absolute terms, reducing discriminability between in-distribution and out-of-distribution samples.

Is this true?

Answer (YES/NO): NO